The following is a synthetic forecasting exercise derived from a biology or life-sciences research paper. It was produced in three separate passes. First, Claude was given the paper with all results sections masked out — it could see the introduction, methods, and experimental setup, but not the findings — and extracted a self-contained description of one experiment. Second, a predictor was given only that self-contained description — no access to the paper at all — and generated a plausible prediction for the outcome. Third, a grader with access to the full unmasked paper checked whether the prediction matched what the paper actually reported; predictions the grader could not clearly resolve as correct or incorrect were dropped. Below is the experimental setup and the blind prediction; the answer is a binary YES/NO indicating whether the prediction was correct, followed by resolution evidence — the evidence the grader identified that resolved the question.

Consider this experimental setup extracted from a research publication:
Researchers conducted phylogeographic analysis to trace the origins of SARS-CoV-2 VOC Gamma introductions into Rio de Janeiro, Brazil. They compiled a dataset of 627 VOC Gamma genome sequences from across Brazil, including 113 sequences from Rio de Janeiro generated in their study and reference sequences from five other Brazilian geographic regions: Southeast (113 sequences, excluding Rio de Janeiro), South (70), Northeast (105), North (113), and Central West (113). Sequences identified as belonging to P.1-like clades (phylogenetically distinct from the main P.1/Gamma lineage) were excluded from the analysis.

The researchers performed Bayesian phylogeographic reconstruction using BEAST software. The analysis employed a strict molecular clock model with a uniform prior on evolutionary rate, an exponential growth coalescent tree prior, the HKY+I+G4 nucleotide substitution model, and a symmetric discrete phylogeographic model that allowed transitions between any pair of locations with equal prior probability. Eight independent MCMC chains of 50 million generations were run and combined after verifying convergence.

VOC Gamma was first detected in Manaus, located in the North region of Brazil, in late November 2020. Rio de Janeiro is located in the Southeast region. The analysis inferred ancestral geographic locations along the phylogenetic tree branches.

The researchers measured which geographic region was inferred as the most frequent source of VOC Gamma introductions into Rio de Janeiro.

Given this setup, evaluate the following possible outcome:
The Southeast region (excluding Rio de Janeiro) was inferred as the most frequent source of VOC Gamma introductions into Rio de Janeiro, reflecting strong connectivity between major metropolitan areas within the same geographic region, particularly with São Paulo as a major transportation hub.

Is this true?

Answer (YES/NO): NO